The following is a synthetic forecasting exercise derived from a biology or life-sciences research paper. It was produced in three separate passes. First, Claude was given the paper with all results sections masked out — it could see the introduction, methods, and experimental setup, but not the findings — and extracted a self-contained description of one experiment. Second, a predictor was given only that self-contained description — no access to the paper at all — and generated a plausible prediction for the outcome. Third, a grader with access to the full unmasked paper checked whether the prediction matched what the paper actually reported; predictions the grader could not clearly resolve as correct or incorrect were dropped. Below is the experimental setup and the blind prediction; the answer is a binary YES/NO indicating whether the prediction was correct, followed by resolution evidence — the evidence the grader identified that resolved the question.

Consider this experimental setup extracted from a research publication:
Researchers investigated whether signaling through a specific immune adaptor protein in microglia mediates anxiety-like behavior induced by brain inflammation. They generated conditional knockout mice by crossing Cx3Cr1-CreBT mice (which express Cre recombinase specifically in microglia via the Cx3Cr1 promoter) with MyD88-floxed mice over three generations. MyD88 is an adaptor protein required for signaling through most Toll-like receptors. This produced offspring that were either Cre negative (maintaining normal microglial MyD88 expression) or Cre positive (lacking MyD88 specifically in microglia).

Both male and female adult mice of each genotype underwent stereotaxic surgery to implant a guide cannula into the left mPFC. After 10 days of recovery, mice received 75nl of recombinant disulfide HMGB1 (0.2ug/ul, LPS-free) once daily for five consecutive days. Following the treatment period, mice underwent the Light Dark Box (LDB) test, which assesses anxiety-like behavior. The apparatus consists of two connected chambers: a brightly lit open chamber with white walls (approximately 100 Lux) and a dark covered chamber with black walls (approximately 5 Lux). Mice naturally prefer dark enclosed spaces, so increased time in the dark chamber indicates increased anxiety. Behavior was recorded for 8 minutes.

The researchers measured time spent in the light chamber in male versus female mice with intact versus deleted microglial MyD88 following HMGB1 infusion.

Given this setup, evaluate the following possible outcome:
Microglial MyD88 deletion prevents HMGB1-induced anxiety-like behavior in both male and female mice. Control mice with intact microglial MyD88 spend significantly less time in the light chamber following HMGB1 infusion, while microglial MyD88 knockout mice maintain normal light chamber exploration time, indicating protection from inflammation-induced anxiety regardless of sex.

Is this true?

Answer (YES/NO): NO